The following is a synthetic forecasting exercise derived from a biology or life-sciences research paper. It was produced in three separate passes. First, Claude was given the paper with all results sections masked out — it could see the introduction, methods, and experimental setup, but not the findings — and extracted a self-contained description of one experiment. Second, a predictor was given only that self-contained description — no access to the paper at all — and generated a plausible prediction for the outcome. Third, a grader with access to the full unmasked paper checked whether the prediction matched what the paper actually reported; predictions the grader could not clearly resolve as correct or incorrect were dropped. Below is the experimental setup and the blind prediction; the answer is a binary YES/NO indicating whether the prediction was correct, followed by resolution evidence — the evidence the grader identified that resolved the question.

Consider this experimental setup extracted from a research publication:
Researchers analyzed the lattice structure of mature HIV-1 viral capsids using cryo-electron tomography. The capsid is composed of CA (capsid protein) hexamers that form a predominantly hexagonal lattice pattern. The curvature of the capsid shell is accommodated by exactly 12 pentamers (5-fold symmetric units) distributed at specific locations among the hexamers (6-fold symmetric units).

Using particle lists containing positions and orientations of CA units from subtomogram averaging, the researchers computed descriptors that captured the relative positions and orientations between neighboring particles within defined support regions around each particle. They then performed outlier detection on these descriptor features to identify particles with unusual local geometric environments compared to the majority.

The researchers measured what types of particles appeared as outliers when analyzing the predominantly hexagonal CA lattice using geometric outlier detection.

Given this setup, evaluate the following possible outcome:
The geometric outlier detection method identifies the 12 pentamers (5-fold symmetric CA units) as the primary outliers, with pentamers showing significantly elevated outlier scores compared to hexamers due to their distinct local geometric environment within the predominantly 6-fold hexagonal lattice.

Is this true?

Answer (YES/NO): NO